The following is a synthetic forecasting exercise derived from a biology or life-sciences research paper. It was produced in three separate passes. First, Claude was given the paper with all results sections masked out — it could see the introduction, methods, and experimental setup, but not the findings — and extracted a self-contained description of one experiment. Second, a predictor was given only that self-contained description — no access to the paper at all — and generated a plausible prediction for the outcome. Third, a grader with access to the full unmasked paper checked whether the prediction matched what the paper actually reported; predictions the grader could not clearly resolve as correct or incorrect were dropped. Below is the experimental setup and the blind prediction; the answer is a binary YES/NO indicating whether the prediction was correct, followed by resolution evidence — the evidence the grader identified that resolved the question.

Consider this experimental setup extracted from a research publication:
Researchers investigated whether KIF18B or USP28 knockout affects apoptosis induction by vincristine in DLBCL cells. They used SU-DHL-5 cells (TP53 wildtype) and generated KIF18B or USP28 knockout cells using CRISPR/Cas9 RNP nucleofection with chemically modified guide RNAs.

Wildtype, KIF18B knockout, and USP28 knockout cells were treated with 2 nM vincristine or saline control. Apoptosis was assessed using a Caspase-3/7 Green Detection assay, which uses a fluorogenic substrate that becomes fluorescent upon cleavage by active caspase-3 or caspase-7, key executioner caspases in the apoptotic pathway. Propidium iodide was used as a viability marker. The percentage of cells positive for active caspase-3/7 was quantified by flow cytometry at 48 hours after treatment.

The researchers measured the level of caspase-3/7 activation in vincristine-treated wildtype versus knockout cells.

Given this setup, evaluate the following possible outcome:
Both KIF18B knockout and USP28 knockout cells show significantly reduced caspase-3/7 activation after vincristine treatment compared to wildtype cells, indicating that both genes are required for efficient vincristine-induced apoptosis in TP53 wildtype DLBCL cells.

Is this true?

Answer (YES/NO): YES